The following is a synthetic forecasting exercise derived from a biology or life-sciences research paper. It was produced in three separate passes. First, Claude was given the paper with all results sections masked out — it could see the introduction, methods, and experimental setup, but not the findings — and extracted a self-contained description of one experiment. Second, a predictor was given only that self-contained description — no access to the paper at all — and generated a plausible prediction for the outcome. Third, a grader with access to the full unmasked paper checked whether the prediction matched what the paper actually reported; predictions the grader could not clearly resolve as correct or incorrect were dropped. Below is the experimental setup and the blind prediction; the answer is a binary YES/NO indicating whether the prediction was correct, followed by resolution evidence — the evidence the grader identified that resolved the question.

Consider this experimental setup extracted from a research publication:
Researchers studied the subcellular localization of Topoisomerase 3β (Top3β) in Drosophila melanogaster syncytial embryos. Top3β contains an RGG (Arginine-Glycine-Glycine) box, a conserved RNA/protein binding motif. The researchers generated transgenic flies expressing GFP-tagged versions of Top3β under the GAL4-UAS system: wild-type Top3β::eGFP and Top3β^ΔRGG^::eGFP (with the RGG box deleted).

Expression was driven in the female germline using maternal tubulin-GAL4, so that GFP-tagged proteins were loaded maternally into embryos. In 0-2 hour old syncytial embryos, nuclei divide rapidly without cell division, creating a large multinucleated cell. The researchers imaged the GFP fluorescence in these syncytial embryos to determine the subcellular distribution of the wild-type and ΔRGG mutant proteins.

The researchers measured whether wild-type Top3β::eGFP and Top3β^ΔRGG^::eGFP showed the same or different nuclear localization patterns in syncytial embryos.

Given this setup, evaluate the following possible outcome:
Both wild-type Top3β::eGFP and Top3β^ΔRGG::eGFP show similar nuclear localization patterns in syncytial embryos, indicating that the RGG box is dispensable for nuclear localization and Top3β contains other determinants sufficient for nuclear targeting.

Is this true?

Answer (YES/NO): NO